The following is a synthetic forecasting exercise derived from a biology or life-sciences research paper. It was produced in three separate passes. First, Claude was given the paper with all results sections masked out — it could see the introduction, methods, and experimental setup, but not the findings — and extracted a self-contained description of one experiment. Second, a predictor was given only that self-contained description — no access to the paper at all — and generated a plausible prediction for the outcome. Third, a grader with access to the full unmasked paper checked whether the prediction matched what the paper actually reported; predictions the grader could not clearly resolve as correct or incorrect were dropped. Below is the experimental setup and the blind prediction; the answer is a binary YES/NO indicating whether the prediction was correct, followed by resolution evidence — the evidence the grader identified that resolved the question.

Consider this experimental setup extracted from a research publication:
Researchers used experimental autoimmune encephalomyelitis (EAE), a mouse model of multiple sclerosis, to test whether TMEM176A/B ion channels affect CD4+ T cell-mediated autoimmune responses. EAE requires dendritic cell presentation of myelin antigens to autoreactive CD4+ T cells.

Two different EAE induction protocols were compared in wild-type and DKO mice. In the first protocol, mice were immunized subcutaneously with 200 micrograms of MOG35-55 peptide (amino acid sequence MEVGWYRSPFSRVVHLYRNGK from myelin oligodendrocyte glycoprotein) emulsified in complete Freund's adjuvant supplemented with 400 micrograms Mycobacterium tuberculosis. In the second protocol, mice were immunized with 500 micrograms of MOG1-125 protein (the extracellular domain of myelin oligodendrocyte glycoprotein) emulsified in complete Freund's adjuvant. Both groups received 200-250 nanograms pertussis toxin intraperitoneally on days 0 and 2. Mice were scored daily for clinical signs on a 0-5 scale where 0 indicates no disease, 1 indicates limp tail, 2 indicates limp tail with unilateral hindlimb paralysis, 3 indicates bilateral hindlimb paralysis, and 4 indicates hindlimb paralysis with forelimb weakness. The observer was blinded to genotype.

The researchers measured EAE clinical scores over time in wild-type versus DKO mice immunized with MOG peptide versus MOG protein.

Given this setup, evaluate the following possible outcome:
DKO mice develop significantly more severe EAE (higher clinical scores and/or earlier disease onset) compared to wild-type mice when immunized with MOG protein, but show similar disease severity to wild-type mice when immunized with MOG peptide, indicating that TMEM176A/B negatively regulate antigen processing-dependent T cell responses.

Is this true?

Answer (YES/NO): NO